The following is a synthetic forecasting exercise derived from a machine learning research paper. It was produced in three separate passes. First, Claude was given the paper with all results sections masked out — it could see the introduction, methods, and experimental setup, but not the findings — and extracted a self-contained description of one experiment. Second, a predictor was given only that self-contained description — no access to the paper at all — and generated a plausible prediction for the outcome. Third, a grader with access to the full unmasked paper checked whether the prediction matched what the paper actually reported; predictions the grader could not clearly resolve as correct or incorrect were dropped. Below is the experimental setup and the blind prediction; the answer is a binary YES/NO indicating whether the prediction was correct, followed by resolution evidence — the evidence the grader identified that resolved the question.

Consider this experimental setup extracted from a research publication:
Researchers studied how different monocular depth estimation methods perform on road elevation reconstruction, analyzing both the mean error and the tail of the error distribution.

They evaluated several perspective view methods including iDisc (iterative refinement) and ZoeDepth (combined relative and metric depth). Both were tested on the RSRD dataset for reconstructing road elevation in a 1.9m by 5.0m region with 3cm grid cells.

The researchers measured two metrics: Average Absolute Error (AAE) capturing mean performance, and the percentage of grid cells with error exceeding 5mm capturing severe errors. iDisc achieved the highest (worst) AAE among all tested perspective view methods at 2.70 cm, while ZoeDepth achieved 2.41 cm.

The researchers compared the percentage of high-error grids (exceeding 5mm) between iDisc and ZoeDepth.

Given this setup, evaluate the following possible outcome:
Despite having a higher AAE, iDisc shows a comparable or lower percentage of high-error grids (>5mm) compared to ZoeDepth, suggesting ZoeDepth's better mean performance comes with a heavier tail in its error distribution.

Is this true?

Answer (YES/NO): NO